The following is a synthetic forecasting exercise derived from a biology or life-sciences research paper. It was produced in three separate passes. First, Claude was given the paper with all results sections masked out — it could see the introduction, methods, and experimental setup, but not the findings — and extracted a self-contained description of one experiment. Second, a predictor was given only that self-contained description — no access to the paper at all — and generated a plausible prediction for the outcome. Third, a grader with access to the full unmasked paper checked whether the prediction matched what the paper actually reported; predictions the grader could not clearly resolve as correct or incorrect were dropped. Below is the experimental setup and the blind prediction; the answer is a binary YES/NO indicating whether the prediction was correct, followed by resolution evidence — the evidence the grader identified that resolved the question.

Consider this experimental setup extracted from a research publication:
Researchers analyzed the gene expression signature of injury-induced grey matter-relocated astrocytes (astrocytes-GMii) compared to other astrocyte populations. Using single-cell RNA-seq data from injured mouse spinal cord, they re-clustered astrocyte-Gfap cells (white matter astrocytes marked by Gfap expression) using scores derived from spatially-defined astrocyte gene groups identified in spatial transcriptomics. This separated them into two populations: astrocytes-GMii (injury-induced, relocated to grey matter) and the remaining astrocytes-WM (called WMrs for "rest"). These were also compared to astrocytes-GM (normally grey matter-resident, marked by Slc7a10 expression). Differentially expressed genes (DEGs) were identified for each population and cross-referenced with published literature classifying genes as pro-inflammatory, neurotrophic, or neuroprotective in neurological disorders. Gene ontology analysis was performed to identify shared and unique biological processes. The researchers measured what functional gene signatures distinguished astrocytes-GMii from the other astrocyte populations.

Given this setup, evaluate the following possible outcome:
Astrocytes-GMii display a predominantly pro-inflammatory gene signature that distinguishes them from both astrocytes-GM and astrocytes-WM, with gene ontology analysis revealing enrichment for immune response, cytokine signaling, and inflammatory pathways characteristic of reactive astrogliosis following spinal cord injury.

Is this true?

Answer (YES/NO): NO